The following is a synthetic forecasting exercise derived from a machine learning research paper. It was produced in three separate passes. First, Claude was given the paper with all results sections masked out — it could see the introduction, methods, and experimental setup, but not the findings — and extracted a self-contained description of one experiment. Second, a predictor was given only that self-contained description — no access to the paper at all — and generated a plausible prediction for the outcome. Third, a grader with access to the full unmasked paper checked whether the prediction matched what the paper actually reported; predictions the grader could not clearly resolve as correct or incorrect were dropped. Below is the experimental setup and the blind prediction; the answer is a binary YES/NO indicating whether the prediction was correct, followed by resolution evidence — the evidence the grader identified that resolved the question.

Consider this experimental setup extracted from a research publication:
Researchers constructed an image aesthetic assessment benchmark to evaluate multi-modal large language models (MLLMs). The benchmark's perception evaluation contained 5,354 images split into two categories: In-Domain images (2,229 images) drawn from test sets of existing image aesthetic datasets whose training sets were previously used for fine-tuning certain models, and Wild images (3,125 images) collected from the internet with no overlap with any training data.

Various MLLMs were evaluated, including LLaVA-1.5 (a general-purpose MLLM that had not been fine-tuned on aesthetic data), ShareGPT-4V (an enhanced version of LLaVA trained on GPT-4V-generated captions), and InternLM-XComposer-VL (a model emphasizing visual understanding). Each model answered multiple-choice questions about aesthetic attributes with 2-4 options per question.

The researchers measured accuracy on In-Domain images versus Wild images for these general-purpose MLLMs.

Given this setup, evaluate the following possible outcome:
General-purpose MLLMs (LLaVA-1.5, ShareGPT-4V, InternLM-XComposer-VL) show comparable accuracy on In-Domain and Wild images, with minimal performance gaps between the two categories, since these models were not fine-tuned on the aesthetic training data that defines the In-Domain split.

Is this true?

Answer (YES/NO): NO